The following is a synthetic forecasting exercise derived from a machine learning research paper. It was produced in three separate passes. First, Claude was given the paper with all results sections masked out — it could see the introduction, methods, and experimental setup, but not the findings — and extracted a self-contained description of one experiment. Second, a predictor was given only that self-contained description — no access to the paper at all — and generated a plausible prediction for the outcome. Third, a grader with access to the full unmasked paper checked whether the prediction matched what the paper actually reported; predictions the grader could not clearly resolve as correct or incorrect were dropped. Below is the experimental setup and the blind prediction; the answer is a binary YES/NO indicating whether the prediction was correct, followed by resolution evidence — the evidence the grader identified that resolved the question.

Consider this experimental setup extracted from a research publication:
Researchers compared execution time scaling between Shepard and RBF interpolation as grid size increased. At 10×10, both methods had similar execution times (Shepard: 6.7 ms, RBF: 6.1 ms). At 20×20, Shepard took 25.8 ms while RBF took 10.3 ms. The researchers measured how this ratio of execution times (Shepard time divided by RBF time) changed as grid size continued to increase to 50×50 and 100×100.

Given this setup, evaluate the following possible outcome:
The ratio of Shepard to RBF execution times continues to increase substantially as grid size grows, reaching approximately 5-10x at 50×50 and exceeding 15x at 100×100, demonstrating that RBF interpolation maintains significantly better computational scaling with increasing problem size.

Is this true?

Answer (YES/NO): NO